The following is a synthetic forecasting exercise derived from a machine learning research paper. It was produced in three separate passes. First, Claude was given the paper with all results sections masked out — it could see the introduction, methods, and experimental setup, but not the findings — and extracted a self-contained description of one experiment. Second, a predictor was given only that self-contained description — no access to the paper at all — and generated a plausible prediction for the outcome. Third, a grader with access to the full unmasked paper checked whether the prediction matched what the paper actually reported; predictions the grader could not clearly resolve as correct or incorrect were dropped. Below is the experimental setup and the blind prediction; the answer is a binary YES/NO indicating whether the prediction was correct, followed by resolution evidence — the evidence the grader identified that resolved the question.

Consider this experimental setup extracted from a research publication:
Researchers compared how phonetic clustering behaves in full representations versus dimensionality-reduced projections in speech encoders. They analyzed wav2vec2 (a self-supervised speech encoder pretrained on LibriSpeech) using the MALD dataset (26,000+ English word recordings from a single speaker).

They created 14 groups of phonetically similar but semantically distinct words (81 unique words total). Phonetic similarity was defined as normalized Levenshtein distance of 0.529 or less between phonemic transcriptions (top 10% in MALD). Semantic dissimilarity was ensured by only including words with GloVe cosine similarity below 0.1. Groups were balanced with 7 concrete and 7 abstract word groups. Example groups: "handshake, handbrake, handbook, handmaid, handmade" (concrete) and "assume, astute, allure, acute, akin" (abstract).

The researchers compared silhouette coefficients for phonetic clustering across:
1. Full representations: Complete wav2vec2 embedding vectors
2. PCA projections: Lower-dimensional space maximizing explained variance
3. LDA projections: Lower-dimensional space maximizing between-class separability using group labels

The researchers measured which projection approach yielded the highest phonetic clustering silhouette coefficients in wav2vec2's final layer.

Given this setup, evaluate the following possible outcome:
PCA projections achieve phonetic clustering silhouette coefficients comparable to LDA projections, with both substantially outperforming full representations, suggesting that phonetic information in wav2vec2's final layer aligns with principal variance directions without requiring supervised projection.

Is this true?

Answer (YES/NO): NO